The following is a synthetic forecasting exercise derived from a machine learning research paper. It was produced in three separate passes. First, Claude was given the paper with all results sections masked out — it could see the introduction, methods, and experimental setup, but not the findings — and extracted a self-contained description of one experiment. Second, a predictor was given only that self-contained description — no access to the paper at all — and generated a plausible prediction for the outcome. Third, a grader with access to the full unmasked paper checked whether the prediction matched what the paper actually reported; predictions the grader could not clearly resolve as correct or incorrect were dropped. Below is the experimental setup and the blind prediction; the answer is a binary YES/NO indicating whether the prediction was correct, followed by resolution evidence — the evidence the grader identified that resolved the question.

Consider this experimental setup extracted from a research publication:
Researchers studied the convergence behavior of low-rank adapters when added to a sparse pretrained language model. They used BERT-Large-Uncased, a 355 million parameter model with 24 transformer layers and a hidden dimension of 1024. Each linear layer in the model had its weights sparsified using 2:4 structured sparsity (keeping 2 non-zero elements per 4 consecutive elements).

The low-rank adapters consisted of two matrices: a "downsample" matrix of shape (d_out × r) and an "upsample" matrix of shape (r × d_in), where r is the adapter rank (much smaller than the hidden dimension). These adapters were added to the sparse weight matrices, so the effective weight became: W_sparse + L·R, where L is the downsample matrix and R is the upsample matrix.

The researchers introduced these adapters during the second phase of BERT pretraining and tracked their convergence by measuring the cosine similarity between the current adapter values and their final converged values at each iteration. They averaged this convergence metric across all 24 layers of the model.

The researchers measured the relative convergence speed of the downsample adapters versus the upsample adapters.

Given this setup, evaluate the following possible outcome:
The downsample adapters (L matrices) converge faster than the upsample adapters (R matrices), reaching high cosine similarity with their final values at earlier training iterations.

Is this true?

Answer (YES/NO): YES